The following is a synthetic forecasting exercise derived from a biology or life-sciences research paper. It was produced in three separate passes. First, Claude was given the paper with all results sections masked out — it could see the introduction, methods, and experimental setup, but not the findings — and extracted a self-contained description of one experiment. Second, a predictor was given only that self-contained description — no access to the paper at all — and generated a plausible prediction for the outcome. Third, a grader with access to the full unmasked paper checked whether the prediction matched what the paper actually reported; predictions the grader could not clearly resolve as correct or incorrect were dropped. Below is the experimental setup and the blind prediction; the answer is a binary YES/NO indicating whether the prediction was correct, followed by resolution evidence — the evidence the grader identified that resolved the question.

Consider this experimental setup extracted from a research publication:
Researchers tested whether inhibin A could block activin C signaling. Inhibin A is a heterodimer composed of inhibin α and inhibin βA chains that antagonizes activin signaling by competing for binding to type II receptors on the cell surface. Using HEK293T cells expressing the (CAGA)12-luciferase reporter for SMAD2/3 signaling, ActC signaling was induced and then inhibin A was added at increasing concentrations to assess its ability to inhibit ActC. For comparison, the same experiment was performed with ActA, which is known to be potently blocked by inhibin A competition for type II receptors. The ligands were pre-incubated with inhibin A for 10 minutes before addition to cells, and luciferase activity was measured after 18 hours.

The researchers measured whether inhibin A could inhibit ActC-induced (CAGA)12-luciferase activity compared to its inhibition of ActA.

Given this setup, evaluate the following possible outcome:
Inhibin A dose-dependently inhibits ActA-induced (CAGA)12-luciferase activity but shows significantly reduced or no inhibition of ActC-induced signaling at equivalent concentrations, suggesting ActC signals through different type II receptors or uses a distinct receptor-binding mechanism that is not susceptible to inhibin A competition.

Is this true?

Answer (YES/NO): NO